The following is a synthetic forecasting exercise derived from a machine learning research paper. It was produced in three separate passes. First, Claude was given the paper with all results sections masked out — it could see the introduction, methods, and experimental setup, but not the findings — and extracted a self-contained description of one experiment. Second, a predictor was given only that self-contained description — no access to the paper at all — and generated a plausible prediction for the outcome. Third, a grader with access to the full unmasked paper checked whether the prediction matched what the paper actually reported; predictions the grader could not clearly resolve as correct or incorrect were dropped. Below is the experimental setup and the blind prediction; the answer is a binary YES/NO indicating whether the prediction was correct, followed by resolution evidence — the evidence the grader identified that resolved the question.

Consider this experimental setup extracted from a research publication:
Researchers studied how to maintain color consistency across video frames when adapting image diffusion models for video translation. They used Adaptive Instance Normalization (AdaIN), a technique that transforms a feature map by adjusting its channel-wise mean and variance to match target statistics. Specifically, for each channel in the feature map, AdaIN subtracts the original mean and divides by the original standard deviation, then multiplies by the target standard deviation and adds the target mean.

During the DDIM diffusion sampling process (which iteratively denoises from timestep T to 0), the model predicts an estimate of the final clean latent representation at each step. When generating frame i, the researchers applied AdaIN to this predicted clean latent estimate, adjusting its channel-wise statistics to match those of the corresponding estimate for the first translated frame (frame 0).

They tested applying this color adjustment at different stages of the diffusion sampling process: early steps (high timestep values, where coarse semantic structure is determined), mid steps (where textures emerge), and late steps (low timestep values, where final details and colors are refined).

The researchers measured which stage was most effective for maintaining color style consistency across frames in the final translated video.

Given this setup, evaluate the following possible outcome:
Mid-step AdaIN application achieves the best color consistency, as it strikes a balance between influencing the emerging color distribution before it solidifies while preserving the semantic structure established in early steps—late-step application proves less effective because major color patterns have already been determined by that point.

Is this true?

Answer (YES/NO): NO